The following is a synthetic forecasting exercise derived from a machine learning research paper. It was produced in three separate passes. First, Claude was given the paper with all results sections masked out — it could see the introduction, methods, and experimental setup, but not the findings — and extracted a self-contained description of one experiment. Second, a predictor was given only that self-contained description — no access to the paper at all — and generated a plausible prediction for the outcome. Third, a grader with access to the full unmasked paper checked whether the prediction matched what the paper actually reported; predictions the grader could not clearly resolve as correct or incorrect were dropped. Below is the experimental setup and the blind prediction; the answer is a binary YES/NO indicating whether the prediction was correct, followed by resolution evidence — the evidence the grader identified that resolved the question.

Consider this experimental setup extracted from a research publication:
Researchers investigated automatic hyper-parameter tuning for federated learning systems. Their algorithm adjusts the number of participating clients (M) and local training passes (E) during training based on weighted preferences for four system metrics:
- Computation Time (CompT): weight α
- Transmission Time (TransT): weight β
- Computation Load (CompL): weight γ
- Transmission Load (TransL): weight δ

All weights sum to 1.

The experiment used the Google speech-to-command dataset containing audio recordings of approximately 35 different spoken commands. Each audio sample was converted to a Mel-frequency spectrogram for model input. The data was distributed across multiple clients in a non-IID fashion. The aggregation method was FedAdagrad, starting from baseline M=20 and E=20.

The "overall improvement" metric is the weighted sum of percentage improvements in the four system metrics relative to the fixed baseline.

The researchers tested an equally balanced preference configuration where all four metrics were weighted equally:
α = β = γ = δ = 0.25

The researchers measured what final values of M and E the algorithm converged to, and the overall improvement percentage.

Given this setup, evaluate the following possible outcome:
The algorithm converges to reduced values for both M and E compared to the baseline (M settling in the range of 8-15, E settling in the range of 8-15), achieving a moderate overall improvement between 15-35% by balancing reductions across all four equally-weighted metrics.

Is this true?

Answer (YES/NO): NO